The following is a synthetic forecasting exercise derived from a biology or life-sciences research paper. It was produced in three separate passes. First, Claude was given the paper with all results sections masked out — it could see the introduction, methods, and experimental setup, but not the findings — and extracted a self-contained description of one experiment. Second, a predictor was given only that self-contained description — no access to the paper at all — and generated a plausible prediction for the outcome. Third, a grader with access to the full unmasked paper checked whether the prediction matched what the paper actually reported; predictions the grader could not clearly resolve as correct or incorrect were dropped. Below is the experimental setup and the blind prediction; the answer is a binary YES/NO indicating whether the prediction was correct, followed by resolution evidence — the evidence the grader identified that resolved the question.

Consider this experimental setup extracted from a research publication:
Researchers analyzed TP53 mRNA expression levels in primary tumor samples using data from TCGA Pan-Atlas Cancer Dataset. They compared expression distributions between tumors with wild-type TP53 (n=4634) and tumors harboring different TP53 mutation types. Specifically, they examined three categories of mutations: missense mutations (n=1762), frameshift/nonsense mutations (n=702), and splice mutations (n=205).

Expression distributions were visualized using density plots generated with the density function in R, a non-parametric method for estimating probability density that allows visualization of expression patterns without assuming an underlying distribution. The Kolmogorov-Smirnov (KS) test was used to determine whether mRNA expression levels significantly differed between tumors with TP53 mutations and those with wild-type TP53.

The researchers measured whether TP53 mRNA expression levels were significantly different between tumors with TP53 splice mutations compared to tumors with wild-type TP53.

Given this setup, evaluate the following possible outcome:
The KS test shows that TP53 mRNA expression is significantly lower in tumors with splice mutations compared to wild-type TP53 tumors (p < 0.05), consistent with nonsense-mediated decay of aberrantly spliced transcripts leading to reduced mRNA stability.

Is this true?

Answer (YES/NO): YES